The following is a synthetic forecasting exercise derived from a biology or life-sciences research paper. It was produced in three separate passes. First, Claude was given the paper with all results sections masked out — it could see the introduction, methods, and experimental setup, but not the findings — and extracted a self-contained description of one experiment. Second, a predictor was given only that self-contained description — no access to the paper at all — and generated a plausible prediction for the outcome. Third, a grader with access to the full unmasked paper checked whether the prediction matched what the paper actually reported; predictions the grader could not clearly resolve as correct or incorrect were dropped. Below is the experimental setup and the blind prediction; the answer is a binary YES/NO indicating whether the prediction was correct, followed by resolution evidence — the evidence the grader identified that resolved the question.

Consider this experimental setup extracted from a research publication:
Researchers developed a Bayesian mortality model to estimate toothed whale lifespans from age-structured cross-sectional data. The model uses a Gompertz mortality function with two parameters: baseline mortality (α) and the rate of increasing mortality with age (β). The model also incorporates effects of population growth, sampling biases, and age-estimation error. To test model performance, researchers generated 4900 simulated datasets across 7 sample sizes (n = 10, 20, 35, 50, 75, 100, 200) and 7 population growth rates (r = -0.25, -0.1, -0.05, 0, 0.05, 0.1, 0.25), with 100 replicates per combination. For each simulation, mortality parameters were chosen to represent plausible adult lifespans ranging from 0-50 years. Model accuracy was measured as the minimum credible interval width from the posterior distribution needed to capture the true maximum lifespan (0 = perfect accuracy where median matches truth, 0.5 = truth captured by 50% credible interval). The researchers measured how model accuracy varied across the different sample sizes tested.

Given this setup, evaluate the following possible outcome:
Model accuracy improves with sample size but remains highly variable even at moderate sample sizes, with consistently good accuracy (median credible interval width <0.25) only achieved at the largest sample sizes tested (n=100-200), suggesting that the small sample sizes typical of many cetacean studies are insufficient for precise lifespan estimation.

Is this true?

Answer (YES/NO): NO